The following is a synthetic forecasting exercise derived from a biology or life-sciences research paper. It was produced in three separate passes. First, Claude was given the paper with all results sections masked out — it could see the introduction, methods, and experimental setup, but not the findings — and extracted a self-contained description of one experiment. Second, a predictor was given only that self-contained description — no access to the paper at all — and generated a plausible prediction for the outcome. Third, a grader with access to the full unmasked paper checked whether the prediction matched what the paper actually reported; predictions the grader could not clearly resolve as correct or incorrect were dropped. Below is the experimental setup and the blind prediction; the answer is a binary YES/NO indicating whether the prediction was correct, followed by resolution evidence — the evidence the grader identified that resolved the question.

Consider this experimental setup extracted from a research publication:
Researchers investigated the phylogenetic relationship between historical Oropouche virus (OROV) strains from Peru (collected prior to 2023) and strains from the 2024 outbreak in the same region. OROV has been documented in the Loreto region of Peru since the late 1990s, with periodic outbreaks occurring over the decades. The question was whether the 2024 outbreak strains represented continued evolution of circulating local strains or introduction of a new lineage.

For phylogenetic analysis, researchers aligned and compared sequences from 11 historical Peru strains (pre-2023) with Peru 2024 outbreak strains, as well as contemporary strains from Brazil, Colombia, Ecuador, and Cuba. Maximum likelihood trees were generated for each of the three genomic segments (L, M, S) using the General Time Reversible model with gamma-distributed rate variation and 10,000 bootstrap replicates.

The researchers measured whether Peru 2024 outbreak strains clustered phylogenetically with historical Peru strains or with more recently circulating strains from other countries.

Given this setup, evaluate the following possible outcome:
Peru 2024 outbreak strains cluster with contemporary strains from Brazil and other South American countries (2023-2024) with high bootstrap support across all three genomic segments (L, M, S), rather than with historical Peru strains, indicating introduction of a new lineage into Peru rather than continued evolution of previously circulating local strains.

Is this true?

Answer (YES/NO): NO